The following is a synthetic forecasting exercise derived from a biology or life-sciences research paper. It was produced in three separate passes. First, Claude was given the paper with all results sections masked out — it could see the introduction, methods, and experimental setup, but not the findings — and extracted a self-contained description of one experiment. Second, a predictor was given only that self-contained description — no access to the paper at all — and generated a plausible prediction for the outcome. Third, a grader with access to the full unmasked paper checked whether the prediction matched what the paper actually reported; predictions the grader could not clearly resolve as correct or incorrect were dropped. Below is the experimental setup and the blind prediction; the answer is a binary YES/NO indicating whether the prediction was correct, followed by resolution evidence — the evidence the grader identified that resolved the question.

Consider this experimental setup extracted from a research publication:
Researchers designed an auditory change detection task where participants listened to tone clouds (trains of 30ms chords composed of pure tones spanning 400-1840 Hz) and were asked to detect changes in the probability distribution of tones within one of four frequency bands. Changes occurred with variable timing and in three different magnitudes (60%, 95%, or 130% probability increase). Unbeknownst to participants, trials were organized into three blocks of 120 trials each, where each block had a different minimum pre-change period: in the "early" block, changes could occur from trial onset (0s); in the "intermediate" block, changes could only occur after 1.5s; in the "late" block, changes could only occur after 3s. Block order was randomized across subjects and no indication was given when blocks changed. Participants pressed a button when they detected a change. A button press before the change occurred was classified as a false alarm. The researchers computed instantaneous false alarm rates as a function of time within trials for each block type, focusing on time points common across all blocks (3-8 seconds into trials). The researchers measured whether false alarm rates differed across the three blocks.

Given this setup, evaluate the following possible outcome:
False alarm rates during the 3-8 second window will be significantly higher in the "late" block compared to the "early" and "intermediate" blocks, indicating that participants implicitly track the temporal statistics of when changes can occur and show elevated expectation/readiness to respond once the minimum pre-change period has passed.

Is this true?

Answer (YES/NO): NO